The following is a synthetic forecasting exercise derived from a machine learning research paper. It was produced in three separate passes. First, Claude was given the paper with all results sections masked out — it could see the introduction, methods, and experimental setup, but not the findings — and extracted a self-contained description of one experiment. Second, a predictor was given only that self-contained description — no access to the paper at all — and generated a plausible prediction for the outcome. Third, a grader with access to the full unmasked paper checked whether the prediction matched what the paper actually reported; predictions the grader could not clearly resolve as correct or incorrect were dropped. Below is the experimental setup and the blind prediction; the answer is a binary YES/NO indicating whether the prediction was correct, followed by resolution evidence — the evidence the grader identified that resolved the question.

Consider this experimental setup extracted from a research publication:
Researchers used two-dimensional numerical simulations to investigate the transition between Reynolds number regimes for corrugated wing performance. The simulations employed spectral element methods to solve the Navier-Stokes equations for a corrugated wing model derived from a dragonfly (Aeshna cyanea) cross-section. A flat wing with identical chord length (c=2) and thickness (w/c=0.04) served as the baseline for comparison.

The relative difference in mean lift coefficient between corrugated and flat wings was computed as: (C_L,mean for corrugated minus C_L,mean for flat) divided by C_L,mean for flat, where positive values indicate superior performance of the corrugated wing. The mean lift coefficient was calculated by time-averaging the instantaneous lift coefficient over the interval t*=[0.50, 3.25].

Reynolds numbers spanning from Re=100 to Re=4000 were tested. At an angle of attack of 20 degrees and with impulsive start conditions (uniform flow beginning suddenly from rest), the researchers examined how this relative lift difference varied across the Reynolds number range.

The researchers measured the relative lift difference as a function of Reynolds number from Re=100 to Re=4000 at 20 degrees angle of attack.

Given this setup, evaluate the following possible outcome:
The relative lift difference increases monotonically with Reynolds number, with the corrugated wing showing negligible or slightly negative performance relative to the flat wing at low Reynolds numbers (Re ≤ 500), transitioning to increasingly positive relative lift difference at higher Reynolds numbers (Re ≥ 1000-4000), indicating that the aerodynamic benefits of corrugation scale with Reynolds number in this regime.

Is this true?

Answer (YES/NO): NO